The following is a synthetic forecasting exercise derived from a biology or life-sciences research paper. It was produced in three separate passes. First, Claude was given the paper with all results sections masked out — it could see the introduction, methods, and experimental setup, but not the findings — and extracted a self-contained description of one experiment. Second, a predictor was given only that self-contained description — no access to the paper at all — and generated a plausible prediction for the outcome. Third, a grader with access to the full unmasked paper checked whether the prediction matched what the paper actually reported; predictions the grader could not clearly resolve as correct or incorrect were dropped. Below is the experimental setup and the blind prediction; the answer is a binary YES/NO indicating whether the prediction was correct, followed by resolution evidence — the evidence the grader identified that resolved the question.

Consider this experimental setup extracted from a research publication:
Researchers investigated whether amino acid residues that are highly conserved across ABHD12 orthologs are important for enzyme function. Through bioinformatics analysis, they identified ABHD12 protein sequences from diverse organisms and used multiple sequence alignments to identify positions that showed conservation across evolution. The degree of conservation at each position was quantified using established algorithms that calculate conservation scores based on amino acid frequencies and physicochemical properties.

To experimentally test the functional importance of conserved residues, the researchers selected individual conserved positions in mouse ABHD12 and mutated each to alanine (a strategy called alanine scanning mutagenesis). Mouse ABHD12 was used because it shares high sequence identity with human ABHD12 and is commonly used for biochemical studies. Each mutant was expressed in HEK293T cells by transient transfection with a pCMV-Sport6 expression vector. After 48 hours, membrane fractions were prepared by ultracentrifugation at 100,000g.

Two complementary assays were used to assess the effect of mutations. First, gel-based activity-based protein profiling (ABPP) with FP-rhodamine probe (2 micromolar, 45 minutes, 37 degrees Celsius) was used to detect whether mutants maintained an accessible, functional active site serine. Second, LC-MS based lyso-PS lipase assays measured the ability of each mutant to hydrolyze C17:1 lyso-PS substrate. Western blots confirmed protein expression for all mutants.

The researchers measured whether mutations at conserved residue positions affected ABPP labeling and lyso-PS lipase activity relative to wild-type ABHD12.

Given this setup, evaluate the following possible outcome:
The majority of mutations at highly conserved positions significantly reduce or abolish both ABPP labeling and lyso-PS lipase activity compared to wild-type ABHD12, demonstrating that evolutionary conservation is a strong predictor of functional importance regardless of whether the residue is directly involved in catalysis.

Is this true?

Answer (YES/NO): NO